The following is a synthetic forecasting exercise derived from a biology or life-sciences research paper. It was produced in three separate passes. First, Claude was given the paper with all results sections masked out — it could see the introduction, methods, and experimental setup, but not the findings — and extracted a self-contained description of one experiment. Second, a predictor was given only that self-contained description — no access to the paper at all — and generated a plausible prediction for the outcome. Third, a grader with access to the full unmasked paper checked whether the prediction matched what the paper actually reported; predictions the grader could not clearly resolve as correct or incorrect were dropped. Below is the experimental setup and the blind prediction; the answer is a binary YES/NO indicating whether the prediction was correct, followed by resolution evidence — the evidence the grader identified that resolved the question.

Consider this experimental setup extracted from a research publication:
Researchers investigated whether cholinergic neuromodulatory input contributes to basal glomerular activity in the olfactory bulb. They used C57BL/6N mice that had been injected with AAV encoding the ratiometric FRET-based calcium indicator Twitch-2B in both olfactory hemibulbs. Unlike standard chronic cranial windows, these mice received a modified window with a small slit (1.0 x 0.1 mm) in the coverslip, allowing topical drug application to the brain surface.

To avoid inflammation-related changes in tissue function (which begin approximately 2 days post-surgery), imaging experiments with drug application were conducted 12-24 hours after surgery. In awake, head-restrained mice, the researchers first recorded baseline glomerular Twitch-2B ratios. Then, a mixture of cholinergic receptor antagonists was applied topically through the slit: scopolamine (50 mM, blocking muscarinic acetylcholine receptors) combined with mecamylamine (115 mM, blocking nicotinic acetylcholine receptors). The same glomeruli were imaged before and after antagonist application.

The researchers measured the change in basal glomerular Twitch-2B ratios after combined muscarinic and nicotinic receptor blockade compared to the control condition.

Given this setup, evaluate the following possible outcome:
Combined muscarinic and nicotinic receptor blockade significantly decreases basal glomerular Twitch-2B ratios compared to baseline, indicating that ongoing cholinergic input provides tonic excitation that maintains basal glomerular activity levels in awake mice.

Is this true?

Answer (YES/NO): YES